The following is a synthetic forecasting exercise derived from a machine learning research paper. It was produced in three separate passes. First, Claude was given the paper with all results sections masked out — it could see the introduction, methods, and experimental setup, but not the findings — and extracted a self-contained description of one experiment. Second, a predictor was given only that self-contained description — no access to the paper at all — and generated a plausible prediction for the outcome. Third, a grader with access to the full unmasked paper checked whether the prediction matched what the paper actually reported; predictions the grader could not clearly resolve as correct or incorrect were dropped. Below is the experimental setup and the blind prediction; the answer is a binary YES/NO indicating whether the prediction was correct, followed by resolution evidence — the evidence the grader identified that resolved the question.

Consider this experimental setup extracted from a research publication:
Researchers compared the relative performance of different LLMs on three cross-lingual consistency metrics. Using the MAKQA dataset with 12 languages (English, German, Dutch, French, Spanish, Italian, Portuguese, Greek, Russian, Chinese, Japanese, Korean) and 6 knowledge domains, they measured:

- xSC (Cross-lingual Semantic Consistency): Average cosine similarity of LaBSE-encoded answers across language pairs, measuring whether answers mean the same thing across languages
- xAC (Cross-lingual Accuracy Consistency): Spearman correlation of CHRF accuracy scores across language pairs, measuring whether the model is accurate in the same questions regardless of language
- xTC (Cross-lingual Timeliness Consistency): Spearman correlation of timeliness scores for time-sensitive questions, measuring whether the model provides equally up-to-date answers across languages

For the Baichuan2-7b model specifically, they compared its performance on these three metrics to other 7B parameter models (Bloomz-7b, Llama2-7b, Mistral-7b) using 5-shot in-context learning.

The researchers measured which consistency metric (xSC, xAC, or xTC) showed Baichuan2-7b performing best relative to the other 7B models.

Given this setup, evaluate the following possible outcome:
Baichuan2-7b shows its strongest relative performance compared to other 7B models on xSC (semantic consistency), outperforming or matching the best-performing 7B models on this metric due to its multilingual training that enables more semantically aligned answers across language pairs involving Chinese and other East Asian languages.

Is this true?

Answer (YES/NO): NO